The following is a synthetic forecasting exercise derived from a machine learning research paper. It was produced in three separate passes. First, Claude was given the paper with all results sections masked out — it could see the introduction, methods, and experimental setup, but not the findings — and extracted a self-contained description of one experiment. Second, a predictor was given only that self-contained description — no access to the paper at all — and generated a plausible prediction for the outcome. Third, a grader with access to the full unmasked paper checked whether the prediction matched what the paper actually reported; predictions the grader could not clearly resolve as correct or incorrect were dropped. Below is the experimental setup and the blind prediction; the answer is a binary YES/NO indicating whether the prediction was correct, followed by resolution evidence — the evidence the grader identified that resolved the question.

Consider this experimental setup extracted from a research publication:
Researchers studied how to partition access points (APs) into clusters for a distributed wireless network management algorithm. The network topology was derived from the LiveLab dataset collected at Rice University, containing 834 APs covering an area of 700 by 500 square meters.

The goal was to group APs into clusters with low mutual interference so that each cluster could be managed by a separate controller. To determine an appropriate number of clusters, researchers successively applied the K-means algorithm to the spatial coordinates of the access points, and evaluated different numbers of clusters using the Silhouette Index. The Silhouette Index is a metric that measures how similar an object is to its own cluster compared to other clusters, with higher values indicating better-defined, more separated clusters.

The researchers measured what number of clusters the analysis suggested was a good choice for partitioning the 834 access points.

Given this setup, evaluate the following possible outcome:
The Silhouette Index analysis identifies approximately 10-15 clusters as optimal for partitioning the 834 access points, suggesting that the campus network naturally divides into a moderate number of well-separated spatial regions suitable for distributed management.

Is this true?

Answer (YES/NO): NO